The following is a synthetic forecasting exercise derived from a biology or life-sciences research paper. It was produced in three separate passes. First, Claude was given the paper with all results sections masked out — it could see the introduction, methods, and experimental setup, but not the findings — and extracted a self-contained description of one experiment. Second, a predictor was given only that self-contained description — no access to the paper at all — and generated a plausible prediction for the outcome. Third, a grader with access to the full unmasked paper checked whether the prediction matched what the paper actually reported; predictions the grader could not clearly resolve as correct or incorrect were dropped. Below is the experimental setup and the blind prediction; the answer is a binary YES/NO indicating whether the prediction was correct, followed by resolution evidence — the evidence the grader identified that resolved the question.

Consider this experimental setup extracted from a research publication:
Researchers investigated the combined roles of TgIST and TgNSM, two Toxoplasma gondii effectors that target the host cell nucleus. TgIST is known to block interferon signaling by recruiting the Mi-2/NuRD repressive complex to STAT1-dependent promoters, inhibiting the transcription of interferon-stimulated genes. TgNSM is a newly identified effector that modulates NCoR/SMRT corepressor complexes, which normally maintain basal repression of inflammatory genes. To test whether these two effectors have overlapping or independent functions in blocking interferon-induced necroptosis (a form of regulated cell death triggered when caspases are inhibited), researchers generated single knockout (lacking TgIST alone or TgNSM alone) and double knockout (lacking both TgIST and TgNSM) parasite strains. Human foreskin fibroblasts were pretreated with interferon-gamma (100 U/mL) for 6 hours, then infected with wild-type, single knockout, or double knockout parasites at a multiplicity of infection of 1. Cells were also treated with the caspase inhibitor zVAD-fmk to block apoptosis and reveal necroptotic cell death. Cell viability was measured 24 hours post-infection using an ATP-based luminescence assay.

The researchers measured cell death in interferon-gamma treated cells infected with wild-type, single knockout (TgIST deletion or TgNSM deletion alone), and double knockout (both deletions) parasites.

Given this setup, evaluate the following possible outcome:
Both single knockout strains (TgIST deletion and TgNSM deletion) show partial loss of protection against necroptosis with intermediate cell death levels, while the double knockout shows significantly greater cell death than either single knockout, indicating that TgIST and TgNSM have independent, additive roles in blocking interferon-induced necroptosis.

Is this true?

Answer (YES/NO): NO